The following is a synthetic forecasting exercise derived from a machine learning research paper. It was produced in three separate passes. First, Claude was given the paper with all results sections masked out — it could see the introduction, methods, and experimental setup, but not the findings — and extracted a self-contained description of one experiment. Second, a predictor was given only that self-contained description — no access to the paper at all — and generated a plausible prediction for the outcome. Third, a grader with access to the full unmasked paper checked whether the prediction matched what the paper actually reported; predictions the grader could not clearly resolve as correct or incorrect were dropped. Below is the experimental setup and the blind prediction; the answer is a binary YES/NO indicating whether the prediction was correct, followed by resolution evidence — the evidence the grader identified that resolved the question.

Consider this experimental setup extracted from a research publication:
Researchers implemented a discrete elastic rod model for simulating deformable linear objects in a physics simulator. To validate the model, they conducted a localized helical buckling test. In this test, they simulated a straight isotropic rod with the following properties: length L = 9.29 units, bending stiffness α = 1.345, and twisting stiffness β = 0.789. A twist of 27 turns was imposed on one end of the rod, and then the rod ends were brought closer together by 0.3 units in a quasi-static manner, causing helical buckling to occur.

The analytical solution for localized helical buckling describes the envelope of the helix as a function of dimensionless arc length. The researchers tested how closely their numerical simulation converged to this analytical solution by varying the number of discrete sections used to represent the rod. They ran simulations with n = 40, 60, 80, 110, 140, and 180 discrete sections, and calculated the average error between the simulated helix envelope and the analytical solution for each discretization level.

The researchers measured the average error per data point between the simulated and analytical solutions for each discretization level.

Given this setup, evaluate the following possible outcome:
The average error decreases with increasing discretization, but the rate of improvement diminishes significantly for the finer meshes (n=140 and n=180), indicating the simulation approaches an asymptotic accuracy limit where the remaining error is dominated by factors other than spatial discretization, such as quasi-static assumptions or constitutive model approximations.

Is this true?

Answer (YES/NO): NO